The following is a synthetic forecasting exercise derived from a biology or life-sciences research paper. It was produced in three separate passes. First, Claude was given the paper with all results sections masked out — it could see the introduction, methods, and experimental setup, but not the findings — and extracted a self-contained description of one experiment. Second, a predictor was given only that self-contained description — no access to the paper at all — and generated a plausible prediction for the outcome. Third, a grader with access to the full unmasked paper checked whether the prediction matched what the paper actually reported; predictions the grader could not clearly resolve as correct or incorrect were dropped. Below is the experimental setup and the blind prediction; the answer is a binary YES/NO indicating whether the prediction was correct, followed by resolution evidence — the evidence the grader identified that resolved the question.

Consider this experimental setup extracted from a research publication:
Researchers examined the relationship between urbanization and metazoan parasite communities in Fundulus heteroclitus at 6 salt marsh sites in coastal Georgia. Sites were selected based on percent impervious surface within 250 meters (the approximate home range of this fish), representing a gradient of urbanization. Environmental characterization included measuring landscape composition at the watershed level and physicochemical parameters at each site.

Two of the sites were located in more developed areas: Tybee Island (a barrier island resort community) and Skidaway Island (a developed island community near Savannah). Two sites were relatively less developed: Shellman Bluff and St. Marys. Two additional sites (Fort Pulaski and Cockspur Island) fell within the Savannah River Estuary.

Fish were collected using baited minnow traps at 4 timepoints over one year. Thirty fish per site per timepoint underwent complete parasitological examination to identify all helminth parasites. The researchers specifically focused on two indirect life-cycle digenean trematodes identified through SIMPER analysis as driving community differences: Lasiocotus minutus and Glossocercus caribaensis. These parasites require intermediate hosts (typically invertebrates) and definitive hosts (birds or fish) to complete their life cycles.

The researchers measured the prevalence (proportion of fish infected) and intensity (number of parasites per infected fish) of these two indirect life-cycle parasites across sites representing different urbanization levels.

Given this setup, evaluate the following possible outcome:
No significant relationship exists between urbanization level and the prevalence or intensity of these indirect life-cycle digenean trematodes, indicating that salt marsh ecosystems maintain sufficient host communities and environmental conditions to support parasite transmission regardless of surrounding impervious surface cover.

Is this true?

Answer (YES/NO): NO